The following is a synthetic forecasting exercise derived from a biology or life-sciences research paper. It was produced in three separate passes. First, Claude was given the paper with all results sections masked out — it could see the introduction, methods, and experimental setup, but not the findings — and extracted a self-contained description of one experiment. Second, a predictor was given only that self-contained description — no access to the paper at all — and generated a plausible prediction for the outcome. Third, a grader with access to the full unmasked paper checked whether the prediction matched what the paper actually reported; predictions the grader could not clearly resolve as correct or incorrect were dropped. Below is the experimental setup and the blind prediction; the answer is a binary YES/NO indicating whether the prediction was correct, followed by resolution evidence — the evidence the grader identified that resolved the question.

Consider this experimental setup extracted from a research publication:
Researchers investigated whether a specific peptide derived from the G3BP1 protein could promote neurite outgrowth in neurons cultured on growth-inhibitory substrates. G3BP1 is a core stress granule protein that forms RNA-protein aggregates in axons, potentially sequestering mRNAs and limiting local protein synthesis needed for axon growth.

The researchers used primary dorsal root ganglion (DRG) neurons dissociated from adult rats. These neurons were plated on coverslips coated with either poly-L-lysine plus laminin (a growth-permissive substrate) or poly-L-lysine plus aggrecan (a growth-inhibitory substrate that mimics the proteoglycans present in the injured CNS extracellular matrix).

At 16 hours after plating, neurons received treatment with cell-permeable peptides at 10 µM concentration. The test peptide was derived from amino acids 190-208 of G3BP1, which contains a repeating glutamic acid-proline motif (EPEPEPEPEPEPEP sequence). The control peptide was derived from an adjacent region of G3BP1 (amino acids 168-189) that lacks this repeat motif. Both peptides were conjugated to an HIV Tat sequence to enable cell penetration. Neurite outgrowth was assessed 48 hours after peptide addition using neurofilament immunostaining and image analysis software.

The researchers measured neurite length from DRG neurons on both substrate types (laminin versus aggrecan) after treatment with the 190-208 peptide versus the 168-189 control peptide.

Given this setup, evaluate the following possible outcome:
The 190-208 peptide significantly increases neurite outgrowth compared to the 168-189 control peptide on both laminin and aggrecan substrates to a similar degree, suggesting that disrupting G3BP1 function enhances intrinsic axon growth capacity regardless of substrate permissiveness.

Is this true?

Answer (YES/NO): NO